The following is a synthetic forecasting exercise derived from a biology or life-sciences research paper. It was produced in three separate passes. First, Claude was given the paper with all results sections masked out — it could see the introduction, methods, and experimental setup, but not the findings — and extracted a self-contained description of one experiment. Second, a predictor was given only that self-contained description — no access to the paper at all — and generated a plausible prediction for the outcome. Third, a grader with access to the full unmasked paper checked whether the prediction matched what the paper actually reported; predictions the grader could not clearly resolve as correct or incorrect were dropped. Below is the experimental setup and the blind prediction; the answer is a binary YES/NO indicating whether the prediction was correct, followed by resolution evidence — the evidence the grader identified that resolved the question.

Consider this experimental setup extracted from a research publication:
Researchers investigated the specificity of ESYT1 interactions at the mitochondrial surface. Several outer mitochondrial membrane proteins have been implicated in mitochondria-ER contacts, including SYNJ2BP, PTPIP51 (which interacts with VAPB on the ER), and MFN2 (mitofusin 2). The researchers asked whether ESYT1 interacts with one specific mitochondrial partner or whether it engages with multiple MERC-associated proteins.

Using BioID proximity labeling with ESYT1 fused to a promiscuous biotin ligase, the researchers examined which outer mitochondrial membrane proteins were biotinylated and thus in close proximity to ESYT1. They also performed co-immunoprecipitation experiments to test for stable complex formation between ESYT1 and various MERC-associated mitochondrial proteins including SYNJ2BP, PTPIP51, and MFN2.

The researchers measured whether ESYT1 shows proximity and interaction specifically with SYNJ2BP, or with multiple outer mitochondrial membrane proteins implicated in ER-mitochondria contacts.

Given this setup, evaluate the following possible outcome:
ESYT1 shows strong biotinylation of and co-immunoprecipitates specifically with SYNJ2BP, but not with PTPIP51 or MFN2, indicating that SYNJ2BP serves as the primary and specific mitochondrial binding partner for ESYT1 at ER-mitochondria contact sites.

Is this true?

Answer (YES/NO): NO